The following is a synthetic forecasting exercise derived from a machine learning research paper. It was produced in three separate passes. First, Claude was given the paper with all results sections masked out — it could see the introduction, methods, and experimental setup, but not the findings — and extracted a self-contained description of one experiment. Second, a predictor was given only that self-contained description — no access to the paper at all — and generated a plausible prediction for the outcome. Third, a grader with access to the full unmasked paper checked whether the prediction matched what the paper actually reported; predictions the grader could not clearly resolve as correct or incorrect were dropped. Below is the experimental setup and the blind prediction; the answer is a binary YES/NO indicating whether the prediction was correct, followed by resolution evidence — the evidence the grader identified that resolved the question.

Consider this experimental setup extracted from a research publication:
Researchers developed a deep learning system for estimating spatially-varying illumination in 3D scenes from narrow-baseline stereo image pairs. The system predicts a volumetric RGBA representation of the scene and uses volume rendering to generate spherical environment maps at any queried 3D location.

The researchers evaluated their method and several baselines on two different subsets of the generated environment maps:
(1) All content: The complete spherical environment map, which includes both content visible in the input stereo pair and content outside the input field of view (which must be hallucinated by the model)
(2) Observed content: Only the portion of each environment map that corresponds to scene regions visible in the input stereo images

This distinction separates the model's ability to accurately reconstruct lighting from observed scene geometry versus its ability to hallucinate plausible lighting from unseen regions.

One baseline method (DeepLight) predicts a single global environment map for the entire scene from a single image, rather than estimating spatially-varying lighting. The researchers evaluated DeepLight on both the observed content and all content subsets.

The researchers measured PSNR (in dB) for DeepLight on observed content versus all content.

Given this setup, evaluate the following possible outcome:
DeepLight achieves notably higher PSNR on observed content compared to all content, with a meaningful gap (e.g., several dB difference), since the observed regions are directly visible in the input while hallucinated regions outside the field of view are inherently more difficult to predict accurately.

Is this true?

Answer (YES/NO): NO